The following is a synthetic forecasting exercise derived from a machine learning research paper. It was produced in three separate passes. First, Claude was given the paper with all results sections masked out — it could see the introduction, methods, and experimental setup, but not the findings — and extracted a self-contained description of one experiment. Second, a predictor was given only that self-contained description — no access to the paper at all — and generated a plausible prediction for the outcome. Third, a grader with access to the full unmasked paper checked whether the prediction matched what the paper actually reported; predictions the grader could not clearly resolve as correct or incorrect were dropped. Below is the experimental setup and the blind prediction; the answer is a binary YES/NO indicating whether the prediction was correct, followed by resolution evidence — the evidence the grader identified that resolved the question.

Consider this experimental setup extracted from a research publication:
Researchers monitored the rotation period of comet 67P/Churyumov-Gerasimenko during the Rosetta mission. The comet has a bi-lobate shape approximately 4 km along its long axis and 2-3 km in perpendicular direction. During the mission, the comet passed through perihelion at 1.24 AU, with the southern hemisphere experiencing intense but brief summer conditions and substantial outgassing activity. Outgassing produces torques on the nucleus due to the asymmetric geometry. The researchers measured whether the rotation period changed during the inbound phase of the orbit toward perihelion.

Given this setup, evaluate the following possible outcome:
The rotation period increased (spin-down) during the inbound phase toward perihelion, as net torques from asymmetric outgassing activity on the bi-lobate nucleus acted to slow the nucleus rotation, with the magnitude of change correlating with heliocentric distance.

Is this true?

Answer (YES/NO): NO